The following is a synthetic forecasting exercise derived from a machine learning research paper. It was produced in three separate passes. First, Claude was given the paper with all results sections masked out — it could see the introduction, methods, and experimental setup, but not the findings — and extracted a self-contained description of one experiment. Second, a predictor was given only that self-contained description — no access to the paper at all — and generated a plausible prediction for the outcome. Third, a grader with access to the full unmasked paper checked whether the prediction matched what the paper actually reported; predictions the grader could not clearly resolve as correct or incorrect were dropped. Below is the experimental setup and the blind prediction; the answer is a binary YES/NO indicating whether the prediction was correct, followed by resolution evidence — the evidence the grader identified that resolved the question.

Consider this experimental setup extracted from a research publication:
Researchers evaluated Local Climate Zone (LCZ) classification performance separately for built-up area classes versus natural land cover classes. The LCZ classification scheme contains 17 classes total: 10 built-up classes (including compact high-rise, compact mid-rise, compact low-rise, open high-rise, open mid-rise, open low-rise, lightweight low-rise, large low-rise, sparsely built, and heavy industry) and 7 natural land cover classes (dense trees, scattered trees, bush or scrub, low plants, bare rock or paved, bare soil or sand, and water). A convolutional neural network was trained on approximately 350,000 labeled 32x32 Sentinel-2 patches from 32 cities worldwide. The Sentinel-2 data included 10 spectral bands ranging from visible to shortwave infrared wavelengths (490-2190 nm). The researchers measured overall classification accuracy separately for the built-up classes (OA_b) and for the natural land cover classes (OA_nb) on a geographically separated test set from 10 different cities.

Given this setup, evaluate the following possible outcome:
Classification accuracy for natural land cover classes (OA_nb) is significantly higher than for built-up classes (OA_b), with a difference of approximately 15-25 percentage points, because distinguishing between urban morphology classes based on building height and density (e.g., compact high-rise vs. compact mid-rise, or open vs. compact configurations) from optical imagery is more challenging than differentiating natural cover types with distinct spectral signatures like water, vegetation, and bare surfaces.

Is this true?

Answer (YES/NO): NO